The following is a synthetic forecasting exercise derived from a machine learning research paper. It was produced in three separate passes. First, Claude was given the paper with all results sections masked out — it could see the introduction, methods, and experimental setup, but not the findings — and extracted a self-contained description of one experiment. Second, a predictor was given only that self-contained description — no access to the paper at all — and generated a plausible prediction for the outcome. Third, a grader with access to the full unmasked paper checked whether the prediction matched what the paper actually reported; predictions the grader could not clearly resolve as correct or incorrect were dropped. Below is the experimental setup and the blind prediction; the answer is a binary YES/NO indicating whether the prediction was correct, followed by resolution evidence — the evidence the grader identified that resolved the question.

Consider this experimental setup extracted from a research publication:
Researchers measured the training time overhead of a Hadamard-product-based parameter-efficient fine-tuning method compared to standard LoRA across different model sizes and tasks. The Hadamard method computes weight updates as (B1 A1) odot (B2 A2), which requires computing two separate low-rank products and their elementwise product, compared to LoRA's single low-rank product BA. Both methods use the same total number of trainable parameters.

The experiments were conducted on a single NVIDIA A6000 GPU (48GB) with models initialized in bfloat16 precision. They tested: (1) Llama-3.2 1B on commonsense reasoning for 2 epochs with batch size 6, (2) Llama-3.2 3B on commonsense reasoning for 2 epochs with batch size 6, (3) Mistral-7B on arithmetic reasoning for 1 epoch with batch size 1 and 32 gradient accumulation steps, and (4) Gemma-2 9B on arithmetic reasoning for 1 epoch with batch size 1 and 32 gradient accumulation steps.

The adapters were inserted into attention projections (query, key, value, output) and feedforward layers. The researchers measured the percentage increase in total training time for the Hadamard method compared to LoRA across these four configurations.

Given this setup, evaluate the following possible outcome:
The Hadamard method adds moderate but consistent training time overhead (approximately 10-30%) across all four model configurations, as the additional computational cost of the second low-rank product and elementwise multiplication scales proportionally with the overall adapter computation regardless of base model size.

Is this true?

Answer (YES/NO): NO